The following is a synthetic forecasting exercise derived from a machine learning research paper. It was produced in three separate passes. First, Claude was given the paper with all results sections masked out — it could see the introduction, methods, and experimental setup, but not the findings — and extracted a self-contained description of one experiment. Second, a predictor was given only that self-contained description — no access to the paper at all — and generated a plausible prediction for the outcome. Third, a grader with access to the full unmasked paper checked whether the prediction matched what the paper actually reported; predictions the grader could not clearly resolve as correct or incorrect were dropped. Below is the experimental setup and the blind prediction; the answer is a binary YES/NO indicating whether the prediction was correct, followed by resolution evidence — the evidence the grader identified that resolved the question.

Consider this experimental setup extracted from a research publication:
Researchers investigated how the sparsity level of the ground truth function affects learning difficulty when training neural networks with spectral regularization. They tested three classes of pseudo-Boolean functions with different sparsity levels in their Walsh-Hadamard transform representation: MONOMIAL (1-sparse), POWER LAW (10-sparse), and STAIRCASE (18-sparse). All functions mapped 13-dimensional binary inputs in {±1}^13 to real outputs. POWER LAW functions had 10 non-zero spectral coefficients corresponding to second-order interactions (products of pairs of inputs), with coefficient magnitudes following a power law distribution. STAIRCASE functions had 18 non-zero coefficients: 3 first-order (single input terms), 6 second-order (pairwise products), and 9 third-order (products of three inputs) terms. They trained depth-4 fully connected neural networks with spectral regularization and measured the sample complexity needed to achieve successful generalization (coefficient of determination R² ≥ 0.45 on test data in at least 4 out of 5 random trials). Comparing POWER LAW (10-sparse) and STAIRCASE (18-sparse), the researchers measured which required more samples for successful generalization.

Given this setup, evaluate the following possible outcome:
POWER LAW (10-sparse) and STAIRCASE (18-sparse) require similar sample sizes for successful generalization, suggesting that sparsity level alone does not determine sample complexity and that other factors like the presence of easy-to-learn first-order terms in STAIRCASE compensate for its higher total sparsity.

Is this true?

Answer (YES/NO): NO